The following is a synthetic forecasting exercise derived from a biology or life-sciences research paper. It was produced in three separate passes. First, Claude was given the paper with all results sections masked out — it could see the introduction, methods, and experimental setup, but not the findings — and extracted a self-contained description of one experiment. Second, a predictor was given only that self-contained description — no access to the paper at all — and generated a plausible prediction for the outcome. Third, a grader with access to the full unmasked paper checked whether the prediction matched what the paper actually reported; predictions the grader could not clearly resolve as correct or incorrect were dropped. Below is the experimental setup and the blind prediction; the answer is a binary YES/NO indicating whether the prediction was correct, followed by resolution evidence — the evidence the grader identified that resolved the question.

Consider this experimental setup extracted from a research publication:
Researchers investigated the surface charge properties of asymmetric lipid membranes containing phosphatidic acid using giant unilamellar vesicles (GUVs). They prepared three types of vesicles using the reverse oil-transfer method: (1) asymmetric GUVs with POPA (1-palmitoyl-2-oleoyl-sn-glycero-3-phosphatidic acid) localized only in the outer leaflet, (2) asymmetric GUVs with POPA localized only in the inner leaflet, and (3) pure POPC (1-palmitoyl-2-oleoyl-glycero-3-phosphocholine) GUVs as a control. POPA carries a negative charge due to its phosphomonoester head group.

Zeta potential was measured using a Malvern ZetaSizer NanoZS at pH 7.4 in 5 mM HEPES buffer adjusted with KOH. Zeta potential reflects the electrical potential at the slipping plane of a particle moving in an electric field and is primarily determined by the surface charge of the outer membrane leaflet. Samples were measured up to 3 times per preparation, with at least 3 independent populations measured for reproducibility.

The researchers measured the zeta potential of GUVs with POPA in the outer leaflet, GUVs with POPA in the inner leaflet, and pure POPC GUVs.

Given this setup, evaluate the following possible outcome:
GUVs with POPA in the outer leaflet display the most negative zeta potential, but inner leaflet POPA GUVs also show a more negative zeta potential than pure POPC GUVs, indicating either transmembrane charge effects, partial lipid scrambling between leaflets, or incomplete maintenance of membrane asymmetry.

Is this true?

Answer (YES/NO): NO